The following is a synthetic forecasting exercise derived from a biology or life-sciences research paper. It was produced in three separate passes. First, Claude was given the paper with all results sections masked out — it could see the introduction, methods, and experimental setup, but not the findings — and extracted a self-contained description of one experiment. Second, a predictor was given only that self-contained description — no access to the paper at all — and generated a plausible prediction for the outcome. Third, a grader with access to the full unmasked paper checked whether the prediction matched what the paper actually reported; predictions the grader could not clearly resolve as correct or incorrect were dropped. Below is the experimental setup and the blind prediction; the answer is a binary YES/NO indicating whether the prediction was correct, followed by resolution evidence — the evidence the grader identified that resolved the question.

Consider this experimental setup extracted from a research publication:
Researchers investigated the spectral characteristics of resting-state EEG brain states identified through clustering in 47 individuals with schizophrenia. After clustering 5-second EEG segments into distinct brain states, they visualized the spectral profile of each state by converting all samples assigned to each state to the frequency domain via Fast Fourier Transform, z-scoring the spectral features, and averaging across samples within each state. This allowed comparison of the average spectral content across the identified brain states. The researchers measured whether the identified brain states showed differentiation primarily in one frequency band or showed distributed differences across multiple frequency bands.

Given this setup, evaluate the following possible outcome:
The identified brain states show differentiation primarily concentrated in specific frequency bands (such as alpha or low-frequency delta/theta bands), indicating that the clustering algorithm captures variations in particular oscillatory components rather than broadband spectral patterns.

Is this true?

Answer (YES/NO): YES